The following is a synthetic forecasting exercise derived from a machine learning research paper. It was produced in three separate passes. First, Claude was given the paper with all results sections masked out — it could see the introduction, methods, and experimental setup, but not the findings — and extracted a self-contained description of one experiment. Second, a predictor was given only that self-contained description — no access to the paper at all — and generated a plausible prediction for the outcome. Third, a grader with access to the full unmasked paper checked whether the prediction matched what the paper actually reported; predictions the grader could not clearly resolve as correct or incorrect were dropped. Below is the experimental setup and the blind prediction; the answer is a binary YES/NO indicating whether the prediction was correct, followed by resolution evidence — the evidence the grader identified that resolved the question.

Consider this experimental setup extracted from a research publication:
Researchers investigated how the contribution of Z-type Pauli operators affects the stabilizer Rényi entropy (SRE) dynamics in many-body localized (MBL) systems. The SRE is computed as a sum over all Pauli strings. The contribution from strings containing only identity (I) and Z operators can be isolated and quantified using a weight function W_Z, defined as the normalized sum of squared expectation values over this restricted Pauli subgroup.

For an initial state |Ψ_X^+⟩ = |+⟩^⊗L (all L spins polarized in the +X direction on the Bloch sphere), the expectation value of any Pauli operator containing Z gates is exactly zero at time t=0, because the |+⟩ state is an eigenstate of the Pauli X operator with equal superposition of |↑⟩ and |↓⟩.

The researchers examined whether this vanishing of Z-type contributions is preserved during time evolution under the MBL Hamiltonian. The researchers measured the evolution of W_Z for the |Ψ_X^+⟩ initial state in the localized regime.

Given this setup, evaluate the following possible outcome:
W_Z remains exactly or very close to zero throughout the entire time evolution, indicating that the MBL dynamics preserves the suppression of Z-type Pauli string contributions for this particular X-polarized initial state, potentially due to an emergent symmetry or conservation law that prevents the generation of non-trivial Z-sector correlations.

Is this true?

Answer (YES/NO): YES